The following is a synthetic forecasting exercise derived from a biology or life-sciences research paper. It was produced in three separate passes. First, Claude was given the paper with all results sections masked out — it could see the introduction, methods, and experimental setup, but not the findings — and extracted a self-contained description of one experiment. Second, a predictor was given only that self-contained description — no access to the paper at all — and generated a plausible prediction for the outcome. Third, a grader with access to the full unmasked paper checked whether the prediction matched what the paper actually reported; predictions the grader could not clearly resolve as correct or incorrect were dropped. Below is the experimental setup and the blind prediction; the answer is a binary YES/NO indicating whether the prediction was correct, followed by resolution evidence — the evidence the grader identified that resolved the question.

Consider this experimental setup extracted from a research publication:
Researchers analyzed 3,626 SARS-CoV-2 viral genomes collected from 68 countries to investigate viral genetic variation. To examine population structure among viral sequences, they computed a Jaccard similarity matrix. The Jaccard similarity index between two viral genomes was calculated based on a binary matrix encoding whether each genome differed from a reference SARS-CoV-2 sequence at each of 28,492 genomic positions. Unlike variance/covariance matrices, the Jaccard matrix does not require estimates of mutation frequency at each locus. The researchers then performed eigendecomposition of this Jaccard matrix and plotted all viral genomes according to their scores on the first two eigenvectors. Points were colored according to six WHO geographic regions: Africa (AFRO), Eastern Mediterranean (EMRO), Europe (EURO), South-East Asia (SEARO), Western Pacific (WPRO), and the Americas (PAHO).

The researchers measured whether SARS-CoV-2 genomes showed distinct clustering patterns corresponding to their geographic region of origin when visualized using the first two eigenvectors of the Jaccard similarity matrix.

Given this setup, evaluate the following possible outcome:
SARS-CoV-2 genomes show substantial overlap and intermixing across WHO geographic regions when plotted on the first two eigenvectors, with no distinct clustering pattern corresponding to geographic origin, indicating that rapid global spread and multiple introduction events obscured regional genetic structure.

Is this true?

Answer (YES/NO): NO